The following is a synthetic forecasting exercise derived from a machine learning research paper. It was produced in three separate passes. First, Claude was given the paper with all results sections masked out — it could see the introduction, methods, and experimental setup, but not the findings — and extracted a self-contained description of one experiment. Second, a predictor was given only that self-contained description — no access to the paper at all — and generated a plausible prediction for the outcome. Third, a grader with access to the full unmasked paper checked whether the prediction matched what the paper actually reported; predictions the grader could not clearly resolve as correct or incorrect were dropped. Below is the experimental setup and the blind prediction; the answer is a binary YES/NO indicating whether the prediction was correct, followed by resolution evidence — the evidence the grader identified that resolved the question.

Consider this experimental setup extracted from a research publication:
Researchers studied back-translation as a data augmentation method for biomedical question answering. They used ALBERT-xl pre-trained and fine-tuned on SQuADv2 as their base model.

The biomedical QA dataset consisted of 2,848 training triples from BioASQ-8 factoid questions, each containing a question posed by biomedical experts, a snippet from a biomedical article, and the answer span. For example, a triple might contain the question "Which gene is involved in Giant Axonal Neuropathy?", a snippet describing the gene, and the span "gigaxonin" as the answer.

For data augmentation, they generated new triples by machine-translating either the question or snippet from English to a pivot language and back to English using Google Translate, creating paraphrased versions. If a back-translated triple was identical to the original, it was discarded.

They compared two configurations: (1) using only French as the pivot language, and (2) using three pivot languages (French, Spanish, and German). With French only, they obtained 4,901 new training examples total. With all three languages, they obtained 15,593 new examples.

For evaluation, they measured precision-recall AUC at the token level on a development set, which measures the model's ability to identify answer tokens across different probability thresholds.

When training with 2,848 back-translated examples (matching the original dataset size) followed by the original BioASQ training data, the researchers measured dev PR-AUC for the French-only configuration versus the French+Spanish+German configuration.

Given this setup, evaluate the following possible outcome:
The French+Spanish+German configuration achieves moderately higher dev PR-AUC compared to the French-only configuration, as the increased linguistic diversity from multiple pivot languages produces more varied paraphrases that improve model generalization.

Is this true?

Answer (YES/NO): NO